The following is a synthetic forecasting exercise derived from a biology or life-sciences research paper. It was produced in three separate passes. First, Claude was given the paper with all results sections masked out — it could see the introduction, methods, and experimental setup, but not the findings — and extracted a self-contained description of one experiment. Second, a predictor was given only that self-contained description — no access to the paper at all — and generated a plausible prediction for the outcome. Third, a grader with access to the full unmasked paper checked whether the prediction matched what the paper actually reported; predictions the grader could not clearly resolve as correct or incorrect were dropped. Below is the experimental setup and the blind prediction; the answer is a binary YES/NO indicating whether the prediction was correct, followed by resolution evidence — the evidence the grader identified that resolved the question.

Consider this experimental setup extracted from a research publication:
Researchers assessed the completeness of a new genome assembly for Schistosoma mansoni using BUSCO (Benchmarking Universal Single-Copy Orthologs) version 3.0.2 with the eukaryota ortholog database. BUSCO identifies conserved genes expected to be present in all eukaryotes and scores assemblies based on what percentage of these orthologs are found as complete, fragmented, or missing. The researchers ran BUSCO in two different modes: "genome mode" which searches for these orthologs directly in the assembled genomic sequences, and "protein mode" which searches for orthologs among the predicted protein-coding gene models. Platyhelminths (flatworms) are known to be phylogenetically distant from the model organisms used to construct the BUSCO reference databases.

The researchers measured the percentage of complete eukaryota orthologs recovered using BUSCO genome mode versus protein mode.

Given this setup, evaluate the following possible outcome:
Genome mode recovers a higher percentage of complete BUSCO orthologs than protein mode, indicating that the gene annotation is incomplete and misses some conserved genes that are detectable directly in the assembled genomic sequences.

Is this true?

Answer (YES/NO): NO